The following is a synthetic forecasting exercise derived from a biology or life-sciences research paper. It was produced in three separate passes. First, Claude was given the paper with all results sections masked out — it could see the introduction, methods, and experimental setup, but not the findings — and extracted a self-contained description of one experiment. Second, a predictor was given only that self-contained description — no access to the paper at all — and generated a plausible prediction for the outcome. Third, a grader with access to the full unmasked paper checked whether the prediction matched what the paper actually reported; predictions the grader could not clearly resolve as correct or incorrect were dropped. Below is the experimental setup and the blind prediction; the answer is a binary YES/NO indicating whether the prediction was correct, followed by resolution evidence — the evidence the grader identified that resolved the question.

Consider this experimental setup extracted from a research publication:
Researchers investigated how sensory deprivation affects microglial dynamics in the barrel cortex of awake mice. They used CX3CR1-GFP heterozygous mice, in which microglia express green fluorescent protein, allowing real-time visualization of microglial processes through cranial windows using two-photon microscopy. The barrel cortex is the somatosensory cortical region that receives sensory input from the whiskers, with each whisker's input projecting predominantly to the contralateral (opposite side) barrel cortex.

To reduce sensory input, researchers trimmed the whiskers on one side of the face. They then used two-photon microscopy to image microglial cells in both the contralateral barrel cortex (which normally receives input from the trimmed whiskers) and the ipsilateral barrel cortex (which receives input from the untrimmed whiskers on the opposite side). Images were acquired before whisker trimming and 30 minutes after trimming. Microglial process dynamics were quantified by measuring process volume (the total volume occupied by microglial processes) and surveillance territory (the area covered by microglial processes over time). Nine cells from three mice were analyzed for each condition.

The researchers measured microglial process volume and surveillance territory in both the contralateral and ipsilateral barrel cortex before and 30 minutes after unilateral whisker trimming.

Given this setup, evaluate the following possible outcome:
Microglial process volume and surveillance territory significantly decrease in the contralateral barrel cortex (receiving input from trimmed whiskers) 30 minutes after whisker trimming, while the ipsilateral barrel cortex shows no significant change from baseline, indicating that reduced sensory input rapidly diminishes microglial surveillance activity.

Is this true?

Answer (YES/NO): NO